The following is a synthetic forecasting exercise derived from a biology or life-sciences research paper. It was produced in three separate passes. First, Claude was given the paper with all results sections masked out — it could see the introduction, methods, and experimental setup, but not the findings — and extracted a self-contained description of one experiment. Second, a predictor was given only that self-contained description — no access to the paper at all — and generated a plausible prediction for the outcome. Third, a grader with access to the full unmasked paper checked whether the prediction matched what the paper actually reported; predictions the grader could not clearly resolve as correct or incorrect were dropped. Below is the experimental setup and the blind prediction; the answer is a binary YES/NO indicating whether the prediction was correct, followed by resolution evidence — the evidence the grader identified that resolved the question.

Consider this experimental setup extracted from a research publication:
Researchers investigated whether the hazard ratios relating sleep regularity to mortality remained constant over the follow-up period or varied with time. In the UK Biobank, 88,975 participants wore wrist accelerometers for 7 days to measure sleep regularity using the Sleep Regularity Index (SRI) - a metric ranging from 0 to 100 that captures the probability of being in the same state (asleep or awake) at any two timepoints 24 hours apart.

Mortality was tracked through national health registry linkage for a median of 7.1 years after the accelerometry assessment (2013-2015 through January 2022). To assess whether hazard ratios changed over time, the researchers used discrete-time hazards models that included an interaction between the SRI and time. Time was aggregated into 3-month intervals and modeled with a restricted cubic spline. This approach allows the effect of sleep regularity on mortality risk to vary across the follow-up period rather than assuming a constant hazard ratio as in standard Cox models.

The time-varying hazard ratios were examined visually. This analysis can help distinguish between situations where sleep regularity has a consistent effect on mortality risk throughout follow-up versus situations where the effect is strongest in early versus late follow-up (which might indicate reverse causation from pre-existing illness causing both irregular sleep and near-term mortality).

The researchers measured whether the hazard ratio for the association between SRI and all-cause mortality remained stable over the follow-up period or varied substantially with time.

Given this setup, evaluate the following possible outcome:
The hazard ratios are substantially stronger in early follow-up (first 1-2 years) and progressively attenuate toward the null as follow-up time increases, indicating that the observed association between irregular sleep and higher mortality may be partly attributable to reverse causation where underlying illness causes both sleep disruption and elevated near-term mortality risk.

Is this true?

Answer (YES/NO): NO